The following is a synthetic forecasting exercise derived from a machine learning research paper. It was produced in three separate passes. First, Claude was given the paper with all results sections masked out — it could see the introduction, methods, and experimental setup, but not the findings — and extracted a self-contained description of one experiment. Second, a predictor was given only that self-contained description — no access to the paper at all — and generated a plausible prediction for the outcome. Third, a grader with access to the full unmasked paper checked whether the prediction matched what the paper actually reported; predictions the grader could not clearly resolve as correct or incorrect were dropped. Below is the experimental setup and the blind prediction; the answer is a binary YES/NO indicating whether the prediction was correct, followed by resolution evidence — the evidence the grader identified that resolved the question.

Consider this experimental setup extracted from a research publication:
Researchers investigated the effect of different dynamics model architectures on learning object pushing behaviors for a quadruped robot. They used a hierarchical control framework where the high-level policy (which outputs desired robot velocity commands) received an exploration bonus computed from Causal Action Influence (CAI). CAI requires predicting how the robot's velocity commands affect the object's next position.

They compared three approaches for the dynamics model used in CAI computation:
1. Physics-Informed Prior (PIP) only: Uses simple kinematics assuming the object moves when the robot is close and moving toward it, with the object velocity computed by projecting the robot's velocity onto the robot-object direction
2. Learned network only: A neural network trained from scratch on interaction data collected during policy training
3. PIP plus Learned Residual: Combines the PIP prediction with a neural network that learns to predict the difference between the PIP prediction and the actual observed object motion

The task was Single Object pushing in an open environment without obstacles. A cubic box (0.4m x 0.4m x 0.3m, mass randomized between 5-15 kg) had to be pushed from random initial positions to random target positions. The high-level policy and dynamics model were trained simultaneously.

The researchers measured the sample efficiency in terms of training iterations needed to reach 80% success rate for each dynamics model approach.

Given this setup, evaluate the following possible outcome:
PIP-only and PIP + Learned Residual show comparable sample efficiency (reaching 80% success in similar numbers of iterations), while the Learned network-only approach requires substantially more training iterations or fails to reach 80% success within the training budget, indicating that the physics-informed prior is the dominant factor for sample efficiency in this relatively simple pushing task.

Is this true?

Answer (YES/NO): YES